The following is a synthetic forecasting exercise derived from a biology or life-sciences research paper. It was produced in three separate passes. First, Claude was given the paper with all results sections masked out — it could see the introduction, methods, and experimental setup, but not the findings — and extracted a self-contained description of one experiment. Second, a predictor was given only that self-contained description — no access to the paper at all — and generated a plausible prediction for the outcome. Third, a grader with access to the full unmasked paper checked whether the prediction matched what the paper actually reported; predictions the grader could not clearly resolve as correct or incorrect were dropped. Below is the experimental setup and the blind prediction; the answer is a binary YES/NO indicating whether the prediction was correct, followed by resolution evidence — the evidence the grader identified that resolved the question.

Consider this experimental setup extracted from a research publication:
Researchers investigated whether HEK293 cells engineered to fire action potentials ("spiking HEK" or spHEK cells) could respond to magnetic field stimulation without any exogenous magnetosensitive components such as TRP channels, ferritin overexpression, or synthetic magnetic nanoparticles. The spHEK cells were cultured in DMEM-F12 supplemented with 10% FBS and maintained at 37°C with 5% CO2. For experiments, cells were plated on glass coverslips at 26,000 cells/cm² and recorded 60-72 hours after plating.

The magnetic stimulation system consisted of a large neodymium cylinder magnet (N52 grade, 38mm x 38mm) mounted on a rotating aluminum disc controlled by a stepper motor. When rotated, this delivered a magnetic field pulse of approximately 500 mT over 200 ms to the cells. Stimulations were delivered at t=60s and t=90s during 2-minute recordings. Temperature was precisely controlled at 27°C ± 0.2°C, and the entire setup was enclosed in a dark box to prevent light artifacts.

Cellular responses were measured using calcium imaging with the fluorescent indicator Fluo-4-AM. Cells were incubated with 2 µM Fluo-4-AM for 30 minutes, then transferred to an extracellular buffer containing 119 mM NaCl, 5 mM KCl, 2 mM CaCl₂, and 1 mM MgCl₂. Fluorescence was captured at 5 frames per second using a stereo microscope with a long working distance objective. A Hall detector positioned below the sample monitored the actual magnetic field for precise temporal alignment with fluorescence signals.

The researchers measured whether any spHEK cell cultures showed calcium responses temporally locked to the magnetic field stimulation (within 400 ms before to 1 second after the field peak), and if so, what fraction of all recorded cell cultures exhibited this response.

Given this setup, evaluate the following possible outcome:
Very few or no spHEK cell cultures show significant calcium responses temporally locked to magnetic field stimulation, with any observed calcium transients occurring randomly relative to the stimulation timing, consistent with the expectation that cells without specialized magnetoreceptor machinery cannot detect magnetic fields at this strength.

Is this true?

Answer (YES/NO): NO